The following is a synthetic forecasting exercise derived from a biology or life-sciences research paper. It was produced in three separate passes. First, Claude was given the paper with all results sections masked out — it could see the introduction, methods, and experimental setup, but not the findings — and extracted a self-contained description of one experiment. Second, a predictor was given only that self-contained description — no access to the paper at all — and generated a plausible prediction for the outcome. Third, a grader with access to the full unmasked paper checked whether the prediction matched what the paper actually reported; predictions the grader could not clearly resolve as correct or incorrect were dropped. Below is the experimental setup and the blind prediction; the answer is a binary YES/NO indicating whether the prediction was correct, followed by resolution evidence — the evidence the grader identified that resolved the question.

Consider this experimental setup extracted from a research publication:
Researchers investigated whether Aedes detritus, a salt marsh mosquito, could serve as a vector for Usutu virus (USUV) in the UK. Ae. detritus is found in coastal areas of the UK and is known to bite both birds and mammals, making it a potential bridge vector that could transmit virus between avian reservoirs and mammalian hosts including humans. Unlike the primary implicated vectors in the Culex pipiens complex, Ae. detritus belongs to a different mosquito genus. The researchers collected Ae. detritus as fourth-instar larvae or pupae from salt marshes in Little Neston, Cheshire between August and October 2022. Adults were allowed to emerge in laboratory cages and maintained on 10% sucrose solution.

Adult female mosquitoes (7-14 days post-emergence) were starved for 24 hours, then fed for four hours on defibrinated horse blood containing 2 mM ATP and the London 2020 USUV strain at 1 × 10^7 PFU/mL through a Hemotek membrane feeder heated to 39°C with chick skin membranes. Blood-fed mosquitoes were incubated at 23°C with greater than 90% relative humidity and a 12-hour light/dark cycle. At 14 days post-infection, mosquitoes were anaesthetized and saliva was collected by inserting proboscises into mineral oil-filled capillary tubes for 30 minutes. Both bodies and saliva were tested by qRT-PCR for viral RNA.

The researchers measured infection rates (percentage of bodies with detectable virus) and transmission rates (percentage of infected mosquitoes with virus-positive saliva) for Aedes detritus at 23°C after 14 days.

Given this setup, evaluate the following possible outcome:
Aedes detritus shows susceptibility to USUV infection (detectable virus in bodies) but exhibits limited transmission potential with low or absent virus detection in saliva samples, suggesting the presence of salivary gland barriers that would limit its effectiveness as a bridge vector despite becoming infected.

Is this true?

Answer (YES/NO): NO